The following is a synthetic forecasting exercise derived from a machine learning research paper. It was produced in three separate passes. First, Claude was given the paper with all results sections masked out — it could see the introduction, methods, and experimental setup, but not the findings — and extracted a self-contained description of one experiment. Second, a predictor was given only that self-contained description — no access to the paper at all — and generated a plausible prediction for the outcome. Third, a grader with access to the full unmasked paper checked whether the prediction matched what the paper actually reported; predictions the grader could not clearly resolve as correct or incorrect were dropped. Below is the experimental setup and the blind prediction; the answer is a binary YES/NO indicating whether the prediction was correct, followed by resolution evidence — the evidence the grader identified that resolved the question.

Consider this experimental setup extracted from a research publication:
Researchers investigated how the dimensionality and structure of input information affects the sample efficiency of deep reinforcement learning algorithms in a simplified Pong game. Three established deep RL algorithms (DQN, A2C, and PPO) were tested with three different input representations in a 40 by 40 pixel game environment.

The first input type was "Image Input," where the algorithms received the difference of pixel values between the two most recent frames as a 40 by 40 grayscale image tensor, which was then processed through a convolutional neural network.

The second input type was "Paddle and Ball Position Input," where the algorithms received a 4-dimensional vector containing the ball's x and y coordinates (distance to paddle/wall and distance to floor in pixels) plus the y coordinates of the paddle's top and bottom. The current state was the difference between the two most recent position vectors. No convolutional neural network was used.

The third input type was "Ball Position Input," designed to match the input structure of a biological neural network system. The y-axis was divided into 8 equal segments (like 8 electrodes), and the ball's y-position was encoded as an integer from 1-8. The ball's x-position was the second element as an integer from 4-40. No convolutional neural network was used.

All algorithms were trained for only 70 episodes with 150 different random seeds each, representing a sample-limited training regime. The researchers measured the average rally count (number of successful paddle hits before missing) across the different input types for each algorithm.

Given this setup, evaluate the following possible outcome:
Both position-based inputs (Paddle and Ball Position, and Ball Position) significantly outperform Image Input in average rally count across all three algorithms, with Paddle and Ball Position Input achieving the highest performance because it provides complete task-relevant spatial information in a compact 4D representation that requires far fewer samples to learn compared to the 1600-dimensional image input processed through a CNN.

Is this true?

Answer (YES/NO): NO